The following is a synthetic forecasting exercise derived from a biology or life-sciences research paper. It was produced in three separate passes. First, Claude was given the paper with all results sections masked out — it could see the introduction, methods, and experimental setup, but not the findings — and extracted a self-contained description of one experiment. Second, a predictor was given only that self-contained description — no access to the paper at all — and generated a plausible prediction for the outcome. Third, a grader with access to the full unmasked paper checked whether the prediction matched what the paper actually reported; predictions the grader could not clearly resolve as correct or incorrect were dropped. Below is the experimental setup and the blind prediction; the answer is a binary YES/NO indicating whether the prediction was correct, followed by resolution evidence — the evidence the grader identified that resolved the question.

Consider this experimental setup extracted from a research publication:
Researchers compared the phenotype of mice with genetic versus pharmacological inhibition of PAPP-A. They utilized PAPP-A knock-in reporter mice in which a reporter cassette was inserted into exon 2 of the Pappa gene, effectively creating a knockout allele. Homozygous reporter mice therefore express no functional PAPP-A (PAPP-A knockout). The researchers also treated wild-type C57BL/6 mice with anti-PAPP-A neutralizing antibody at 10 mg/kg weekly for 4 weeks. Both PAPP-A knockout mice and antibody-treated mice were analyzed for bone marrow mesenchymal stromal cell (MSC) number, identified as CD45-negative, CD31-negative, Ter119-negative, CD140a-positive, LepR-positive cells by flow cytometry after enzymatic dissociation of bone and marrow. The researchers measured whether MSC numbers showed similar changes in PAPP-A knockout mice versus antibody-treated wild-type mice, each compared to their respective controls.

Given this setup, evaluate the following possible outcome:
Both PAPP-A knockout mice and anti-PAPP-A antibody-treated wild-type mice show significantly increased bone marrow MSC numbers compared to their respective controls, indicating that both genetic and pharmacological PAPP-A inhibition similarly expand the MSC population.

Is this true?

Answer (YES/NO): NO